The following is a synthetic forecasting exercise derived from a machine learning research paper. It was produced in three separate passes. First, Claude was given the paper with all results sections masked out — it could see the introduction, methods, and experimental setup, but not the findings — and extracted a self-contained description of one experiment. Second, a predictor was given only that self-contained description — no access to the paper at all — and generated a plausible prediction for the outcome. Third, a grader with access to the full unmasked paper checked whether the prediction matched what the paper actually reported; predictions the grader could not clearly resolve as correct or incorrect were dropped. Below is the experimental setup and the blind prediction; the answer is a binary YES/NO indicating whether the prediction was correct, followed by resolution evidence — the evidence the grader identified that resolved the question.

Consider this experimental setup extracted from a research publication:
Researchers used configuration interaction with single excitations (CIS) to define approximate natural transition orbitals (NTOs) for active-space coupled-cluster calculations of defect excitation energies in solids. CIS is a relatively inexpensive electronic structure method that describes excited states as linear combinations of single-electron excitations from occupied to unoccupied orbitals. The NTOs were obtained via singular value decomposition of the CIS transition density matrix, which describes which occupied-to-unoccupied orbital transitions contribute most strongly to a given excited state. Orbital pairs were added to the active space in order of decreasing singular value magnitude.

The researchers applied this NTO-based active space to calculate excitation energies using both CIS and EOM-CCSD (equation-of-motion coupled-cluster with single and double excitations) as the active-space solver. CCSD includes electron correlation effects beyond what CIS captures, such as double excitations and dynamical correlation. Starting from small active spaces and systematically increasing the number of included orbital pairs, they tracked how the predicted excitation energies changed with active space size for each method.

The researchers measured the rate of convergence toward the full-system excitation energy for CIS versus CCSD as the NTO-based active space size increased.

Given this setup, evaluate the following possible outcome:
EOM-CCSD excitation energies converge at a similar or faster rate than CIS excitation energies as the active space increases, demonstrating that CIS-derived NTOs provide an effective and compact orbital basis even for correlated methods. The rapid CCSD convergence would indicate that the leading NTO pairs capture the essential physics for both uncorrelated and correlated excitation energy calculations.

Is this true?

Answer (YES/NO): NO